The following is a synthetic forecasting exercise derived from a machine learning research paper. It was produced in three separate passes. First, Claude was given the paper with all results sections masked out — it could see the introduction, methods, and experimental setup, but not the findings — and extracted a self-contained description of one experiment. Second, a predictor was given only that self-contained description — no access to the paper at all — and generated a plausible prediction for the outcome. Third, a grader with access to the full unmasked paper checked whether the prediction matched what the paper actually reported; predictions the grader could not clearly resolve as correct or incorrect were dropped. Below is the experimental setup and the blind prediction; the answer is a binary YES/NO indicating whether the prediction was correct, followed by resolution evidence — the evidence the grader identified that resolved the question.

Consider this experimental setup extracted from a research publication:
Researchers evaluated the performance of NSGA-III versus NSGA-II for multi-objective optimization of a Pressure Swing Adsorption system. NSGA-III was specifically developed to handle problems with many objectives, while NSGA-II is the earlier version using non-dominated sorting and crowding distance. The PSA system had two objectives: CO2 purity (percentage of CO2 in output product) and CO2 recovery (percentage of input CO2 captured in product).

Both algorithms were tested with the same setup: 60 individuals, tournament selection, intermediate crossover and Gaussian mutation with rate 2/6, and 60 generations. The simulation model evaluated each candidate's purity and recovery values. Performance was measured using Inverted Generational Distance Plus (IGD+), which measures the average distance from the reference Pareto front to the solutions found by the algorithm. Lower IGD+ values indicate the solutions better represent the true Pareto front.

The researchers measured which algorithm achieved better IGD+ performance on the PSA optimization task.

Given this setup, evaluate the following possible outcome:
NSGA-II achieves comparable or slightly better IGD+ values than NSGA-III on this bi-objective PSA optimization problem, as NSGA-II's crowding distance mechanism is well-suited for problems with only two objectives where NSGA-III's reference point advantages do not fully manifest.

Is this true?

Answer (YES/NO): NO